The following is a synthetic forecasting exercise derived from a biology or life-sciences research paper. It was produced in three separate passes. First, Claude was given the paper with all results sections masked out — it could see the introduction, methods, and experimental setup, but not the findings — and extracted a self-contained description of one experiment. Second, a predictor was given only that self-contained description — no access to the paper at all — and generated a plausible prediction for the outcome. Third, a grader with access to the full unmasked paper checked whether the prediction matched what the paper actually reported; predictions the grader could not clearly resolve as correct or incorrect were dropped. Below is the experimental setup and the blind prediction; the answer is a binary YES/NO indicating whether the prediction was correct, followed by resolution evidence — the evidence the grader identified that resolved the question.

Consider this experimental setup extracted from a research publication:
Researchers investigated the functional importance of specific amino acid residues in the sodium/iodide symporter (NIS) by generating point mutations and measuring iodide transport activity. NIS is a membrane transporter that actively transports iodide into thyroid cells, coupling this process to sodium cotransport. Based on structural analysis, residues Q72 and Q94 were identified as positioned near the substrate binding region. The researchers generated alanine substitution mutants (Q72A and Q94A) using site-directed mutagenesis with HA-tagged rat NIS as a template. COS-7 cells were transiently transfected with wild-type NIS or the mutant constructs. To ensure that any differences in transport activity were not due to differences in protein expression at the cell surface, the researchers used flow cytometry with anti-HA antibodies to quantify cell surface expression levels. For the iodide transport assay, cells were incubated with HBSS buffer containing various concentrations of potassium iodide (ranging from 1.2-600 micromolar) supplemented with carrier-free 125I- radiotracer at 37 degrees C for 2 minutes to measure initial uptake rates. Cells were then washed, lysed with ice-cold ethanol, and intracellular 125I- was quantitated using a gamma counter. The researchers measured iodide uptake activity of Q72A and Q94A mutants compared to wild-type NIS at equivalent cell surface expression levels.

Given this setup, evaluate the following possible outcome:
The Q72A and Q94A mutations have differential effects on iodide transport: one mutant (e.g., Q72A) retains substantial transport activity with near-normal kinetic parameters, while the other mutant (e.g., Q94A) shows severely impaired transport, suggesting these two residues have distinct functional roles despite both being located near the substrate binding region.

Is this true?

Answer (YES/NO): NO